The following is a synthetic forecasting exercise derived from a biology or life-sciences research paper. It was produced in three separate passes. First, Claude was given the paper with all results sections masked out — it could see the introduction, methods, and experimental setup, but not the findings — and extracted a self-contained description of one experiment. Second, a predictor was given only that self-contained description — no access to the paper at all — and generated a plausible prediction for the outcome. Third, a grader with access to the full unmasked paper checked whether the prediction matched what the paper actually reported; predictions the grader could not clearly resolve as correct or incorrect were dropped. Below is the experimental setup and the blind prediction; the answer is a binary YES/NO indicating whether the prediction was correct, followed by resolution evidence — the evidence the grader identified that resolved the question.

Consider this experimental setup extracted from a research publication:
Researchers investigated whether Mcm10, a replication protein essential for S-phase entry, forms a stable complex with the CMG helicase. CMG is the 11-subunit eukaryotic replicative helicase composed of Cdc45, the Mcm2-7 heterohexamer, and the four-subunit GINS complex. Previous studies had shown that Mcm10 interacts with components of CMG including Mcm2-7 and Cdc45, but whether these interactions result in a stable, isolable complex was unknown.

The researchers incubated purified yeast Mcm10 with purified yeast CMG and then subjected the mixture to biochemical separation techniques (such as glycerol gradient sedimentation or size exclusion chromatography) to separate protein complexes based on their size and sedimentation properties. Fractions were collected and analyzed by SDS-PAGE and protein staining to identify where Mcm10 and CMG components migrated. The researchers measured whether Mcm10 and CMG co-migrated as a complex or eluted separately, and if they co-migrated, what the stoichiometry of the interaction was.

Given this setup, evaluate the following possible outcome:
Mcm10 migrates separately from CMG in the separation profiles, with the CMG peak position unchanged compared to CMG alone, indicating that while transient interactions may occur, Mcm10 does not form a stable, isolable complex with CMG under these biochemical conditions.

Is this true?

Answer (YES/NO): NO